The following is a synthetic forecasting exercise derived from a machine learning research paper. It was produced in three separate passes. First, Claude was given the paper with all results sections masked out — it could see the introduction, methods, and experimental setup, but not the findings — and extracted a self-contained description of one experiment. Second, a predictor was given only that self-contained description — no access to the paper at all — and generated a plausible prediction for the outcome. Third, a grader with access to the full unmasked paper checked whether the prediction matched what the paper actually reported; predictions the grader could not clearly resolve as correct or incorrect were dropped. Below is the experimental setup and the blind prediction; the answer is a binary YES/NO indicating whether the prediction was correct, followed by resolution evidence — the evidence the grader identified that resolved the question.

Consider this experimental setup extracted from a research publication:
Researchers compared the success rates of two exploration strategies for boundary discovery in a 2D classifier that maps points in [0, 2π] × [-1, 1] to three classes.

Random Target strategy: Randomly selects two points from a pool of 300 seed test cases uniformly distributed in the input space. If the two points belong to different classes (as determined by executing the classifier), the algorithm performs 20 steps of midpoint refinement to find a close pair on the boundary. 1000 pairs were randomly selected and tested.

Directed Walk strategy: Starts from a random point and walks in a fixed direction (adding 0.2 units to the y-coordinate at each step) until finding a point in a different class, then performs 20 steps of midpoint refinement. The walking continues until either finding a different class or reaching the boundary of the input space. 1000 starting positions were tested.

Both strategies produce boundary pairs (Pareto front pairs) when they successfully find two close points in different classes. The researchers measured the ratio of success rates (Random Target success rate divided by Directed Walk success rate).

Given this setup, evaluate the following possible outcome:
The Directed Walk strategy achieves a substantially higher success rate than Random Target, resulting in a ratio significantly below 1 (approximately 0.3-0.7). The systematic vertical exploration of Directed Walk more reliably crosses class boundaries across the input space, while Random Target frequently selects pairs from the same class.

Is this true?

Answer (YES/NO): NO